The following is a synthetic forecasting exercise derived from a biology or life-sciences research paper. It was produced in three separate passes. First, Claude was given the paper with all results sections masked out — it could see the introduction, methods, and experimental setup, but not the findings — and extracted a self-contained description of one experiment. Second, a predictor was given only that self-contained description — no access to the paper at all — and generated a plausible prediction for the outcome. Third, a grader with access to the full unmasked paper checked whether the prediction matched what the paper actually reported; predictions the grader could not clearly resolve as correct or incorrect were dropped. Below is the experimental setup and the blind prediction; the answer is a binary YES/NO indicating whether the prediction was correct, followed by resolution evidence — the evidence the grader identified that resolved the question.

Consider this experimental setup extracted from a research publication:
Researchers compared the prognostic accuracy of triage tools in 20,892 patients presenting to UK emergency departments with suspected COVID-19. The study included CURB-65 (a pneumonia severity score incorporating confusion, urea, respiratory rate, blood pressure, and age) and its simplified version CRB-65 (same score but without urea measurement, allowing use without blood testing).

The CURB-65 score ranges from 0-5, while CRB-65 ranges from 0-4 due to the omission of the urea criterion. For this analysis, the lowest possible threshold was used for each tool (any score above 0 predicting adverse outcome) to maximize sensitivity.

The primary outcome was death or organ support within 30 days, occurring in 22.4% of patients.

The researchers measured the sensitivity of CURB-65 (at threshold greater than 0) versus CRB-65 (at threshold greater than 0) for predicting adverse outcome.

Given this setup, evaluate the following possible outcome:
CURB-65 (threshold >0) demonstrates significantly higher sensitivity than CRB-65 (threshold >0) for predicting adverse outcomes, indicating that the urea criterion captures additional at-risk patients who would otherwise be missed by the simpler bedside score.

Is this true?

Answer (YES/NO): NO